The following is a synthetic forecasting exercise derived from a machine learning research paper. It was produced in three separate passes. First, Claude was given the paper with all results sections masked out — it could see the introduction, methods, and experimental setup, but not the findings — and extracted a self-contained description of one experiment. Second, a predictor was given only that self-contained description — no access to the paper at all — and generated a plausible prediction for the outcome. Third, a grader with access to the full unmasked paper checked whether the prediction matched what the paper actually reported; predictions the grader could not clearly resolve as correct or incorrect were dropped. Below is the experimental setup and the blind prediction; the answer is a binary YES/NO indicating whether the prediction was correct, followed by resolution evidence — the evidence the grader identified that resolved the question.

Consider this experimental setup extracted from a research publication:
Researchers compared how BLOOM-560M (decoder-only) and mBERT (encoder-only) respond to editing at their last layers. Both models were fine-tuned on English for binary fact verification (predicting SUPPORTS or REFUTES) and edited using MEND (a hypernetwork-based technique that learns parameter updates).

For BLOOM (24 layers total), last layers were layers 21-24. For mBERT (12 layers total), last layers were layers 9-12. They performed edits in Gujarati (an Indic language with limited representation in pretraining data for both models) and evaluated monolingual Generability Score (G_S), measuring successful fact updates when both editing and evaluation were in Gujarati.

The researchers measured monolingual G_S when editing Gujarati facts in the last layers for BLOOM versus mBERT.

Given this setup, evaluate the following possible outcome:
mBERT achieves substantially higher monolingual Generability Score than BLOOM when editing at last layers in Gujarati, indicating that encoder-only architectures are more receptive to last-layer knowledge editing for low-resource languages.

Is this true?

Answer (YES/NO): YES